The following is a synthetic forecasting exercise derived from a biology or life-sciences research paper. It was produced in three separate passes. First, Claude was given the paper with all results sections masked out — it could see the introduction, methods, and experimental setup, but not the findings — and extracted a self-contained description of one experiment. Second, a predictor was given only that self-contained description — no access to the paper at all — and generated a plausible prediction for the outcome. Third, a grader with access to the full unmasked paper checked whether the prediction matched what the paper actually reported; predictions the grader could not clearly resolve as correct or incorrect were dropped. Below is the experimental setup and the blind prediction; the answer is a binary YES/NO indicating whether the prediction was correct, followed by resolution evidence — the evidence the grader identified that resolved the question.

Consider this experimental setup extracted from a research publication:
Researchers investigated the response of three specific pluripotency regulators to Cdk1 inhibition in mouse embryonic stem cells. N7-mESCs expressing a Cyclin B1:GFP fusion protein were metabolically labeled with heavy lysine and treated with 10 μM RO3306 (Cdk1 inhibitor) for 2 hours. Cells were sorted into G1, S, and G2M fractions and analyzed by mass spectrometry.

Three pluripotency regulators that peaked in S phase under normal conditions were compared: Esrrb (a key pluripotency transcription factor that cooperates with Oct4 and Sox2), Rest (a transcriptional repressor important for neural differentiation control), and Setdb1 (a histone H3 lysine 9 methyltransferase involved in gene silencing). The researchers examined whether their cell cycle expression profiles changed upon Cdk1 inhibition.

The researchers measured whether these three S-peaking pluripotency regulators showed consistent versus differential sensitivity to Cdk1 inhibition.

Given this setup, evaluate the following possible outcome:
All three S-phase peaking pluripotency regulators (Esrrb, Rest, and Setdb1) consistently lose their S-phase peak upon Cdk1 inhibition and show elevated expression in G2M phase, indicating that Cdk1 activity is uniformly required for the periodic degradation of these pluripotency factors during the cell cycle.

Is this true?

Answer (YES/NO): NO